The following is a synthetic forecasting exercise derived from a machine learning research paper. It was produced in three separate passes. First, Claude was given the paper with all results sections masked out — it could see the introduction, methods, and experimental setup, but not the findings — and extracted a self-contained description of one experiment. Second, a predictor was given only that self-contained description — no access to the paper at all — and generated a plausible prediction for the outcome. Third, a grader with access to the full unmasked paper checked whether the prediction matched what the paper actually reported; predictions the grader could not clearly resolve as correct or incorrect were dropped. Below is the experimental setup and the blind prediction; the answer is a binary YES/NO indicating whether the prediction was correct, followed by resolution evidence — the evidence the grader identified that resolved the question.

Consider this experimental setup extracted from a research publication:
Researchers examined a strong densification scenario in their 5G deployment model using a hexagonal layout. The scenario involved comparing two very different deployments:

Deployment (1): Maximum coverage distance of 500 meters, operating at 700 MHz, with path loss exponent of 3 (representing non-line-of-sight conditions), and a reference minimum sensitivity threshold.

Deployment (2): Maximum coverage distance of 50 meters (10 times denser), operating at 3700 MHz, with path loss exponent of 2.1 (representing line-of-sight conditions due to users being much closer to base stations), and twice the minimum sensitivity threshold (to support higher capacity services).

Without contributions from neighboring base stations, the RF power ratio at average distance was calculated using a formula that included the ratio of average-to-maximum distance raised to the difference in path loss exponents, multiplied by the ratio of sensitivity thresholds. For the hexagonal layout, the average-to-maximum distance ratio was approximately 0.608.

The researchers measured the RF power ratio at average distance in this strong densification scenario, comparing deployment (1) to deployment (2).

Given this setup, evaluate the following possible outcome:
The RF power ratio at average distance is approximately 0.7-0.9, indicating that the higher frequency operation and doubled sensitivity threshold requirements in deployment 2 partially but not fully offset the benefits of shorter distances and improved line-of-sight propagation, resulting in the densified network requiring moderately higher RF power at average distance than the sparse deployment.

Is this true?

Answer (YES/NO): YES